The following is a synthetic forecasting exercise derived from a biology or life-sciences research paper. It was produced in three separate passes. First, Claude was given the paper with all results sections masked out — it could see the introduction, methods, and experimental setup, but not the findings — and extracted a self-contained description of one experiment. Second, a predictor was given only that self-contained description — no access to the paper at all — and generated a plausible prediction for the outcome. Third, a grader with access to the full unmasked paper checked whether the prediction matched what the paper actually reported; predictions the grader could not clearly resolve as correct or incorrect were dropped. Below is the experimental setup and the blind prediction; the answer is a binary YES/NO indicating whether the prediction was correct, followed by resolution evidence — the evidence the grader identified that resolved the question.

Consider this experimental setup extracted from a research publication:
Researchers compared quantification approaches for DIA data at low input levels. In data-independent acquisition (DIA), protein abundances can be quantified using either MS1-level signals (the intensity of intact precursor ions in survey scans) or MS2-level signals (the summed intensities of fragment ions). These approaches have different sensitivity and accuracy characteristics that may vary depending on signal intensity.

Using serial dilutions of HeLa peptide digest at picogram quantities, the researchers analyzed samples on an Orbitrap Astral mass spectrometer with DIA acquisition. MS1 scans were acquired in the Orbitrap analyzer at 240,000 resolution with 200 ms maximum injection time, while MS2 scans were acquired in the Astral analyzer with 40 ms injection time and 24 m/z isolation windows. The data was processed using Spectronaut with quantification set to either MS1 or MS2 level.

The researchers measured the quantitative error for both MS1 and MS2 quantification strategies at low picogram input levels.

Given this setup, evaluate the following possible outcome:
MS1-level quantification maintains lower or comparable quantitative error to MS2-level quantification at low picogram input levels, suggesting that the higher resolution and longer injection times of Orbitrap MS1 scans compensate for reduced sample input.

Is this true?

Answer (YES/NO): YES